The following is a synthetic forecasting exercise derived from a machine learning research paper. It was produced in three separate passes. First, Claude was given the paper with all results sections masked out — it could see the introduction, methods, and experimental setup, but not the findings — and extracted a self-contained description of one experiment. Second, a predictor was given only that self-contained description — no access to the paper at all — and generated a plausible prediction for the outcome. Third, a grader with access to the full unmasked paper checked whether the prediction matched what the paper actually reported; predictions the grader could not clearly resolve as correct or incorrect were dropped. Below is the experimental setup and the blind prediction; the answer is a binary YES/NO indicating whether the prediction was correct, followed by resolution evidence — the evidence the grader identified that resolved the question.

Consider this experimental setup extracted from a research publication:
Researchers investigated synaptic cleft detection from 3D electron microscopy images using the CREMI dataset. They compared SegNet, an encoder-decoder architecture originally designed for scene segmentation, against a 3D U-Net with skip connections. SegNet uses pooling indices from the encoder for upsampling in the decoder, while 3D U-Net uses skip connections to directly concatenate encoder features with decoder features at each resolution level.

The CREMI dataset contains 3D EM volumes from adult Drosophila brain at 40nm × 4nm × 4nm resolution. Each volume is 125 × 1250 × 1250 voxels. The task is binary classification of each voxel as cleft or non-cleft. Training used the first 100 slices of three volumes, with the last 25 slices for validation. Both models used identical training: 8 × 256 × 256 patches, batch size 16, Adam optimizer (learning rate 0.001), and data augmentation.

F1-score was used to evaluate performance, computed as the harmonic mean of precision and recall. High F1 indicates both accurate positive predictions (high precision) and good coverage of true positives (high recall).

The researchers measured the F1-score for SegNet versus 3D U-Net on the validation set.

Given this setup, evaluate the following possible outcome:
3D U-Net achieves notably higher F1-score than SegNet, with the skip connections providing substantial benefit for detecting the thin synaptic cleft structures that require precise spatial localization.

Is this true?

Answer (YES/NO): NO